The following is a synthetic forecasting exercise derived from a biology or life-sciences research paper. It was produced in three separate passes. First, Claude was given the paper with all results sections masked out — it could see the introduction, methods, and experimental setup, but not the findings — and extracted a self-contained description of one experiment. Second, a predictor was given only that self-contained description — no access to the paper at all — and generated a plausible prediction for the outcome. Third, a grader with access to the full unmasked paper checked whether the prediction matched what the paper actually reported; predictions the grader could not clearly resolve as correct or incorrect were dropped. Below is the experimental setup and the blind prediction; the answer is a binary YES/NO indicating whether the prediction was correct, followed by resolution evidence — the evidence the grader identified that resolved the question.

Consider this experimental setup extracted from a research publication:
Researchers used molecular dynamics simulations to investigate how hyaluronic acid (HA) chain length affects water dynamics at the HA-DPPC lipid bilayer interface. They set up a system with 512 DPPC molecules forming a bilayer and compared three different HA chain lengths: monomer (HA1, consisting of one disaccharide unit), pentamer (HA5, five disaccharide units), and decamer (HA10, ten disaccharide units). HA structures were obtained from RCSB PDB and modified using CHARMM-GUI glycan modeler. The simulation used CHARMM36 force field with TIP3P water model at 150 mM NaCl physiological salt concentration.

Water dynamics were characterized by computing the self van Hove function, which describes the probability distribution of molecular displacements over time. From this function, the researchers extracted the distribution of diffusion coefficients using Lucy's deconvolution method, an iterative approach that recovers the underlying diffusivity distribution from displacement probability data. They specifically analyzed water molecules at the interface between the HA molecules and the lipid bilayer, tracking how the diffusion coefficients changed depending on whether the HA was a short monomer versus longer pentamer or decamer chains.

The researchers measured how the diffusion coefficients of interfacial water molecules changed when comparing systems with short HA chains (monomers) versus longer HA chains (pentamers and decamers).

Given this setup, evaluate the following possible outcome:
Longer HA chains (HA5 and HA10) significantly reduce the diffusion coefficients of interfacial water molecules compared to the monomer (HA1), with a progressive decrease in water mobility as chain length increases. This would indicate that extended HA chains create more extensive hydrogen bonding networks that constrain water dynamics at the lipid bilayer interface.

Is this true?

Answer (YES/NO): NO